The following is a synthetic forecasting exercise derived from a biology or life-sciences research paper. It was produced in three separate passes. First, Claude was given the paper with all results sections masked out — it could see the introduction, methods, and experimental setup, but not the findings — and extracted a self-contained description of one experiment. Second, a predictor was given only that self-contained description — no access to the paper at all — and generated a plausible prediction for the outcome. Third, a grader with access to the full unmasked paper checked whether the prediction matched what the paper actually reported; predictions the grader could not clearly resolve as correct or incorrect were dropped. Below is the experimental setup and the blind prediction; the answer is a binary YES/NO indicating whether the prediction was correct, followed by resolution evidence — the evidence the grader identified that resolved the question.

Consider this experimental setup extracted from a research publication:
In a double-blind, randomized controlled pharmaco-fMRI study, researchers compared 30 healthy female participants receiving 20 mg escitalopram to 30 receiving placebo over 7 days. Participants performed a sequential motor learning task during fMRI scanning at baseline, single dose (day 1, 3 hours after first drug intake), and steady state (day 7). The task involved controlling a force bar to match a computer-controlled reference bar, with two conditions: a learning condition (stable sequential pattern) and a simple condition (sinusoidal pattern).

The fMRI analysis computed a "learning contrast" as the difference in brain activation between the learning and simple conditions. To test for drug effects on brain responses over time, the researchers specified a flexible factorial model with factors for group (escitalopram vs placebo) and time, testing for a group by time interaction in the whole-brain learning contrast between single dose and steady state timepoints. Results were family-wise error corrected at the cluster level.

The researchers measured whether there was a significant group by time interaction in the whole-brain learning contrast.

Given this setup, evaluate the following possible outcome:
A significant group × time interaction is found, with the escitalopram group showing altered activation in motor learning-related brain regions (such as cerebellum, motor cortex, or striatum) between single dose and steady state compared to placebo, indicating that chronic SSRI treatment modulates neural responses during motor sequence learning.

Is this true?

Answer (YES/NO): YES